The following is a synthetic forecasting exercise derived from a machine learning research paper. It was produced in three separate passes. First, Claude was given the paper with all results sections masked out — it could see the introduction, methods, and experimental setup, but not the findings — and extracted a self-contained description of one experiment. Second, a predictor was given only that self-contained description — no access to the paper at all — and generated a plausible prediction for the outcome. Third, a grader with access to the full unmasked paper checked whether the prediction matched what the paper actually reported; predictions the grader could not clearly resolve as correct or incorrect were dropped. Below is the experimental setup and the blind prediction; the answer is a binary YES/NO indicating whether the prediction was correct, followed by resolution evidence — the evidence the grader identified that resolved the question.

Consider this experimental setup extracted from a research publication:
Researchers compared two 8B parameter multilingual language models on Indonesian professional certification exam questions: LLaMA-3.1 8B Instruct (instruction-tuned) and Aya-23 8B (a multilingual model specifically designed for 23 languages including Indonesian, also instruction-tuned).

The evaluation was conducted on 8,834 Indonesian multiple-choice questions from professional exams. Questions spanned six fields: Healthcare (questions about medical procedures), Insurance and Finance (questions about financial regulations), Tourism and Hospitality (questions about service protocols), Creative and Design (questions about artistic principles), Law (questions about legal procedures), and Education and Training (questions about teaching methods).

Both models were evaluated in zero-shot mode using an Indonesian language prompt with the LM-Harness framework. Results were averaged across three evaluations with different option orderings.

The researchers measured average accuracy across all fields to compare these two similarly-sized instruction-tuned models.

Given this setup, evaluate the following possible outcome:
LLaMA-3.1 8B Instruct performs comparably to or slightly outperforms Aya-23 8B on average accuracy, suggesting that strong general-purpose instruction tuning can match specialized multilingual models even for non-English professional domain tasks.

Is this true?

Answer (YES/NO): NO